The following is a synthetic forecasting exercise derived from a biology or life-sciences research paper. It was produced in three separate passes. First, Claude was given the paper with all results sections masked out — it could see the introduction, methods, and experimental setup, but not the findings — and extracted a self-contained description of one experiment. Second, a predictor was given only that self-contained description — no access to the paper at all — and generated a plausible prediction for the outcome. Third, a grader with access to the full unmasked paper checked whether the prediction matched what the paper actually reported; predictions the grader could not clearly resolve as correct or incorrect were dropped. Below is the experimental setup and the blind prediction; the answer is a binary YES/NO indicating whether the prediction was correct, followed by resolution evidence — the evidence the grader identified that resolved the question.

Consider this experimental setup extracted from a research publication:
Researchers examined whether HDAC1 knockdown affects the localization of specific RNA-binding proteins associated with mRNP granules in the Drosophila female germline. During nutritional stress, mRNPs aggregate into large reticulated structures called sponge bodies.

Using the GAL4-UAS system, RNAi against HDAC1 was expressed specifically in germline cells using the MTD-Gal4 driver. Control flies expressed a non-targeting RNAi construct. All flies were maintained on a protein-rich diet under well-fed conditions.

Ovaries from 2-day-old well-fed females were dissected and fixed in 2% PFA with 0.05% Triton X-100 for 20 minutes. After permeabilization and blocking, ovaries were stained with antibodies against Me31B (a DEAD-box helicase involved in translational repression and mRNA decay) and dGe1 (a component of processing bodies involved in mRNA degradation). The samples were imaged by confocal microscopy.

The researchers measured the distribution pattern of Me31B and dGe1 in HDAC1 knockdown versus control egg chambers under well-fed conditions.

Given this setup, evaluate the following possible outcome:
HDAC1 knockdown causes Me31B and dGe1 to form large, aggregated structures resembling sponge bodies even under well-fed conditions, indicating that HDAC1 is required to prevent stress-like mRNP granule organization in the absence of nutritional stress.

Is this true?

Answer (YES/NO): YES